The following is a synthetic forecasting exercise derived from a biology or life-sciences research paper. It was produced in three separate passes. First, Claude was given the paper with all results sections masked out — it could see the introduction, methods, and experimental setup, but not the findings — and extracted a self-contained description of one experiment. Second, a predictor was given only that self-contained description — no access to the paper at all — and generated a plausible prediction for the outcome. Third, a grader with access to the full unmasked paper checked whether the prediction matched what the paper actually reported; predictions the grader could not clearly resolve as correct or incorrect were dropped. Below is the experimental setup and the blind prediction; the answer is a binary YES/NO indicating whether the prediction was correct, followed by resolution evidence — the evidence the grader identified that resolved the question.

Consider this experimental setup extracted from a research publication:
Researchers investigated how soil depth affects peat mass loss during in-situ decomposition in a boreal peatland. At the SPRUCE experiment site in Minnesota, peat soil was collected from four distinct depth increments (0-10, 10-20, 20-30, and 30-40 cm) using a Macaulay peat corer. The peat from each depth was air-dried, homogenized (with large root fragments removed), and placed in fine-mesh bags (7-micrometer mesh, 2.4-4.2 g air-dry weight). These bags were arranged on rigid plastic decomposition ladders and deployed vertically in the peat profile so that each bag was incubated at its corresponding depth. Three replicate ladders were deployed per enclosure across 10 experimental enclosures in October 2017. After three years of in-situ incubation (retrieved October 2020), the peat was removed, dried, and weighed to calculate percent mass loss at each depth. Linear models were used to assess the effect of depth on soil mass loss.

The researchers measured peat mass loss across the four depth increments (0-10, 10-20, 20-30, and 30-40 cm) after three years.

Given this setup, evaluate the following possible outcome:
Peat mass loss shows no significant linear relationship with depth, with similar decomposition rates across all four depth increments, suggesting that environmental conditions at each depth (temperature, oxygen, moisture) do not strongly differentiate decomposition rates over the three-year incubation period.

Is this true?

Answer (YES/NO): YES